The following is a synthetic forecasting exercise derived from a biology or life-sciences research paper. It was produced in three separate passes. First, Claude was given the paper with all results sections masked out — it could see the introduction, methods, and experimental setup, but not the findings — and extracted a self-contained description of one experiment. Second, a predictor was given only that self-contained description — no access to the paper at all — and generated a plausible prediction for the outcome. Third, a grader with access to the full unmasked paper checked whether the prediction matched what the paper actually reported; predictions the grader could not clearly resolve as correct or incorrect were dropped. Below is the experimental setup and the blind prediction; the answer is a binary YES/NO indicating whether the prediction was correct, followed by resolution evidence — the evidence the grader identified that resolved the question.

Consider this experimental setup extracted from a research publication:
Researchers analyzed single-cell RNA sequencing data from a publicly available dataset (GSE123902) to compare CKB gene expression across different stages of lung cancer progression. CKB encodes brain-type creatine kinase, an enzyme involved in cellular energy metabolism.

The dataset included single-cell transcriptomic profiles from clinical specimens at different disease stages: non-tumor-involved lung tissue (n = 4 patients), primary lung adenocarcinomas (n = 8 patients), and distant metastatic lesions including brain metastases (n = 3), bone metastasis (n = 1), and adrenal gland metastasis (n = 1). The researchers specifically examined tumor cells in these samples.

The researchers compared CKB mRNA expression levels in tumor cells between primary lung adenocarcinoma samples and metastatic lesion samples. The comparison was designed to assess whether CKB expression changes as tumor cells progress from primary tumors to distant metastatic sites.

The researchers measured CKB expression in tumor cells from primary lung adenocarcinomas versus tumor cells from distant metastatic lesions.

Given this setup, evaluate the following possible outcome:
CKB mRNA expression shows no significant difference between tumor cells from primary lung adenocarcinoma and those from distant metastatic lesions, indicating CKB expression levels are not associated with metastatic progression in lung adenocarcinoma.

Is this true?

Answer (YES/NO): NO